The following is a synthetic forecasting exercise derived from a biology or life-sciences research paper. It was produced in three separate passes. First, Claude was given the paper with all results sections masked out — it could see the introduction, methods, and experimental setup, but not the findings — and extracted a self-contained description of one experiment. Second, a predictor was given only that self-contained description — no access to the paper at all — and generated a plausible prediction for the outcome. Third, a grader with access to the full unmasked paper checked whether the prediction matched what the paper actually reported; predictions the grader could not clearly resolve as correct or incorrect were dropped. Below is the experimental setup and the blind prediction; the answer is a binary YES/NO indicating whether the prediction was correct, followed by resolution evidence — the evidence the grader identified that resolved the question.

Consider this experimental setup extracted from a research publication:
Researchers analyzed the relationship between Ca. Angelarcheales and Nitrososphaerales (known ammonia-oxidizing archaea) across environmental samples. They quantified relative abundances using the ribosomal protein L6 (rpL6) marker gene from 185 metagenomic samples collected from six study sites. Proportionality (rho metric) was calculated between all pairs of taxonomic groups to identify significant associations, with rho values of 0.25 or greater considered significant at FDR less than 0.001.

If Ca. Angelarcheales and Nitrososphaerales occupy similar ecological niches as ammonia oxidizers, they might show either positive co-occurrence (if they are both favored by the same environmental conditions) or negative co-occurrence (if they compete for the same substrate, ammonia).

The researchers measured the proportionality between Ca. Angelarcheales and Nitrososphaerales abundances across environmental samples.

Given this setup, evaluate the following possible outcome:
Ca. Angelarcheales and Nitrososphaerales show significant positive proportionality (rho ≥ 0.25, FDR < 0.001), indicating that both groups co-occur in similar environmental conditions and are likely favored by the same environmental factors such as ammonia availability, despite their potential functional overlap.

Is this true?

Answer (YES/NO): YES